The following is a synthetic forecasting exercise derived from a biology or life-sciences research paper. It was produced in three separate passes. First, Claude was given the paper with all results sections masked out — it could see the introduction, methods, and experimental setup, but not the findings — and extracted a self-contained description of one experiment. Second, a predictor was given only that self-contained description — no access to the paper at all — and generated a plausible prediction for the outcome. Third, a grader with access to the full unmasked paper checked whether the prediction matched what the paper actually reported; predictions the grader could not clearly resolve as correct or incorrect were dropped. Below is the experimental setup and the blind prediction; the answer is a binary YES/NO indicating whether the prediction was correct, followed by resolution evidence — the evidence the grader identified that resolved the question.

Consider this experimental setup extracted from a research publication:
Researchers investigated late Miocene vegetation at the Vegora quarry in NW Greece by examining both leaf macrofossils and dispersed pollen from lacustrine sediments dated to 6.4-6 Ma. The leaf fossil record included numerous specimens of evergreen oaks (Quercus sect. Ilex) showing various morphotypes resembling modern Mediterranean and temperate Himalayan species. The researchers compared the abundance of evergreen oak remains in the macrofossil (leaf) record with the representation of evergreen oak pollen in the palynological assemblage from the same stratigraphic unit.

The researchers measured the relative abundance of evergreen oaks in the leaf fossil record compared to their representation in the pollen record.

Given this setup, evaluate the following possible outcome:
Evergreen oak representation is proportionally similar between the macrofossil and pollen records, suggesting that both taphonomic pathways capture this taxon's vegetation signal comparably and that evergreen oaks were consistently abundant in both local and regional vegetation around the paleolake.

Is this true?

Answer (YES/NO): NO